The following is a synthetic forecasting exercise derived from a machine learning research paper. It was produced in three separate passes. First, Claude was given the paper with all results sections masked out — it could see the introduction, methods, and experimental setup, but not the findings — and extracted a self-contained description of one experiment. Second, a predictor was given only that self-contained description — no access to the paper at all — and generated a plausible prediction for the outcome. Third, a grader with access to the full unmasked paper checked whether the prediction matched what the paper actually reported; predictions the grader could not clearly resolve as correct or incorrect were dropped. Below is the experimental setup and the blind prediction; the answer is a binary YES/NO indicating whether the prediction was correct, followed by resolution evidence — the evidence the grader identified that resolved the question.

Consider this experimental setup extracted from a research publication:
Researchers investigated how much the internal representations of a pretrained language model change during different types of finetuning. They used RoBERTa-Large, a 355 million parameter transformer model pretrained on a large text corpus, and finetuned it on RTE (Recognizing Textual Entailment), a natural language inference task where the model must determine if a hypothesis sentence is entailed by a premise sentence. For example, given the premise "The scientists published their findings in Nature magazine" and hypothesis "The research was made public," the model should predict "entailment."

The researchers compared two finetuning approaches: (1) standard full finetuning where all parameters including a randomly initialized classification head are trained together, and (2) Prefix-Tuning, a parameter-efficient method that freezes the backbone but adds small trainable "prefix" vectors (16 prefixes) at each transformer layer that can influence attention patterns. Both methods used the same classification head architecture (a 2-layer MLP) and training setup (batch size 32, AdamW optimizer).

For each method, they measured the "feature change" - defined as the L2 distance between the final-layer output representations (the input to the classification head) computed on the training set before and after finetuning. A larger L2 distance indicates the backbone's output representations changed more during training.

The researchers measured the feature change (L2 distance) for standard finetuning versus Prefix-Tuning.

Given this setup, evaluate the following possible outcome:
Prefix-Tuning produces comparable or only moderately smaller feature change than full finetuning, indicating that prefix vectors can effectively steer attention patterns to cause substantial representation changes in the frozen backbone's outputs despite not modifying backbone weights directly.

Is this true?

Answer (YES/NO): NO